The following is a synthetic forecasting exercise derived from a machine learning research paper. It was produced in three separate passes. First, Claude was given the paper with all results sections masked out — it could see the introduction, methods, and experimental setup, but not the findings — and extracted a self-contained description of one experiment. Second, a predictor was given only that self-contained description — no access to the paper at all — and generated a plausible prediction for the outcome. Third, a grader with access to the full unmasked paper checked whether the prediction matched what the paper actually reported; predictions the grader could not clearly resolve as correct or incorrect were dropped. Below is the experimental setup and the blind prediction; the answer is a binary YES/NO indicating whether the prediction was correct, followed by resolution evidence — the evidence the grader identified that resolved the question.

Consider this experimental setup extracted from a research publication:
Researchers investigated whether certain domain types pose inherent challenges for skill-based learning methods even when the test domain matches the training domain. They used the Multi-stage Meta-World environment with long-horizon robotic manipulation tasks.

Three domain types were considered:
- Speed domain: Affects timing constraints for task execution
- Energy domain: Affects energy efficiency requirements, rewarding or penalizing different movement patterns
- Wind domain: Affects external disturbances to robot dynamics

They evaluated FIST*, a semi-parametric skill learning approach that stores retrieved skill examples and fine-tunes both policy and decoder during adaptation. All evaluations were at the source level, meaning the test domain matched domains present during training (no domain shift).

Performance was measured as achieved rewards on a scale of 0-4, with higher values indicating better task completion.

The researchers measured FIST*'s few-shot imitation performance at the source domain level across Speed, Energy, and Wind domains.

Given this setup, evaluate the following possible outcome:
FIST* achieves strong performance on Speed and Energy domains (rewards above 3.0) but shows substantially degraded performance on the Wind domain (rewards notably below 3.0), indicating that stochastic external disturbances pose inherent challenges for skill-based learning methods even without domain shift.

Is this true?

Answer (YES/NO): NO